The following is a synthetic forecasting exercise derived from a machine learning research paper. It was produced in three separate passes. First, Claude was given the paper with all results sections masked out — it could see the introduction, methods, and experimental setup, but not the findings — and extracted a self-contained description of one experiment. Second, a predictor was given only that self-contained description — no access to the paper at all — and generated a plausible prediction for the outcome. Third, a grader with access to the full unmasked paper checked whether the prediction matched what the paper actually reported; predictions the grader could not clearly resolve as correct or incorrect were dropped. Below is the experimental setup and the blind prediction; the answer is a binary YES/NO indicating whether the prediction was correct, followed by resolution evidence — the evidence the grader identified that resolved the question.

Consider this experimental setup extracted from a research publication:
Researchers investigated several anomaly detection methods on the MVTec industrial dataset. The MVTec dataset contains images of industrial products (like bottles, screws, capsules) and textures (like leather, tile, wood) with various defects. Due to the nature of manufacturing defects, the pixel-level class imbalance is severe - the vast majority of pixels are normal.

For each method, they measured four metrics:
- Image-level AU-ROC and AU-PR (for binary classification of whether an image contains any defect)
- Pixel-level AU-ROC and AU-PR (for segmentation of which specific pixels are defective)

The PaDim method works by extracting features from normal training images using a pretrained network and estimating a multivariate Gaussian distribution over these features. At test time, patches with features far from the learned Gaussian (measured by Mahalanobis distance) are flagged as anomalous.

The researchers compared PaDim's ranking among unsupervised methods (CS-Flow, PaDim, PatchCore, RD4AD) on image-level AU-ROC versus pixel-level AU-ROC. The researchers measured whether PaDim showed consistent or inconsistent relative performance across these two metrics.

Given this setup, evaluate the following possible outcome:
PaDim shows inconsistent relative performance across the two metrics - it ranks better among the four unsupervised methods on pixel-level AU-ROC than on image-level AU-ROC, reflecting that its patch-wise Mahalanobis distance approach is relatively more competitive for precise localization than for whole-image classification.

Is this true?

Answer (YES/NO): YES